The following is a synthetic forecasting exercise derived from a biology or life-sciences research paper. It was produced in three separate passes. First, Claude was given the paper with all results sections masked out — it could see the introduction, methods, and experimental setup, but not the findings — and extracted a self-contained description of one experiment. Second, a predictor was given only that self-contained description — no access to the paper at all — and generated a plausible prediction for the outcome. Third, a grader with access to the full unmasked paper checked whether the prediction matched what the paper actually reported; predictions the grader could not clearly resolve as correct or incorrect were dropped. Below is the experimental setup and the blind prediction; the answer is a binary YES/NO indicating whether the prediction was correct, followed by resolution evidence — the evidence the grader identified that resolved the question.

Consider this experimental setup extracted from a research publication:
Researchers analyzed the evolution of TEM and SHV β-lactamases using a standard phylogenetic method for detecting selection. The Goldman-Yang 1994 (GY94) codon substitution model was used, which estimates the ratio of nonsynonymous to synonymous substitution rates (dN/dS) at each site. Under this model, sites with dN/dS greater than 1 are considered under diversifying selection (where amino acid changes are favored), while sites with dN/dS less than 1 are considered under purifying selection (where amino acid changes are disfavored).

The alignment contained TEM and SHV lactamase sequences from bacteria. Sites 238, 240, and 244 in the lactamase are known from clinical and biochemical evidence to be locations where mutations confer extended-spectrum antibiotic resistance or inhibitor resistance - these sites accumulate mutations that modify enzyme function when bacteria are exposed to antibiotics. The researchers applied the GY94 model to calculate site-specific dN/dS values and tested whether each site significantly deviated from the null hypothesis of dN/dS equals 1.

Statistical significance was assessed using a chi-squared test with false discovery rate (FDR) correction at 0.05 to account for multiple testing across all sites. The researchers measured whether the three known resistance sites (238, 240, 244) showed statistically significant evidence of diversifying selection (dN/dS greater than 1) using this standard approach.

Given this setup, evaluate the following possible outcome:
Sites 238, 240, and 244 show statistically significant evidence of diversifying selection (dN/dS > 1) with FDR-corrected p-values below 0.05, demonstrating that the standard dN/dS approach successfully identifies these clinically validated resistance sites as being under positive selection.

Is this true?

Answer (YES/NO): NO